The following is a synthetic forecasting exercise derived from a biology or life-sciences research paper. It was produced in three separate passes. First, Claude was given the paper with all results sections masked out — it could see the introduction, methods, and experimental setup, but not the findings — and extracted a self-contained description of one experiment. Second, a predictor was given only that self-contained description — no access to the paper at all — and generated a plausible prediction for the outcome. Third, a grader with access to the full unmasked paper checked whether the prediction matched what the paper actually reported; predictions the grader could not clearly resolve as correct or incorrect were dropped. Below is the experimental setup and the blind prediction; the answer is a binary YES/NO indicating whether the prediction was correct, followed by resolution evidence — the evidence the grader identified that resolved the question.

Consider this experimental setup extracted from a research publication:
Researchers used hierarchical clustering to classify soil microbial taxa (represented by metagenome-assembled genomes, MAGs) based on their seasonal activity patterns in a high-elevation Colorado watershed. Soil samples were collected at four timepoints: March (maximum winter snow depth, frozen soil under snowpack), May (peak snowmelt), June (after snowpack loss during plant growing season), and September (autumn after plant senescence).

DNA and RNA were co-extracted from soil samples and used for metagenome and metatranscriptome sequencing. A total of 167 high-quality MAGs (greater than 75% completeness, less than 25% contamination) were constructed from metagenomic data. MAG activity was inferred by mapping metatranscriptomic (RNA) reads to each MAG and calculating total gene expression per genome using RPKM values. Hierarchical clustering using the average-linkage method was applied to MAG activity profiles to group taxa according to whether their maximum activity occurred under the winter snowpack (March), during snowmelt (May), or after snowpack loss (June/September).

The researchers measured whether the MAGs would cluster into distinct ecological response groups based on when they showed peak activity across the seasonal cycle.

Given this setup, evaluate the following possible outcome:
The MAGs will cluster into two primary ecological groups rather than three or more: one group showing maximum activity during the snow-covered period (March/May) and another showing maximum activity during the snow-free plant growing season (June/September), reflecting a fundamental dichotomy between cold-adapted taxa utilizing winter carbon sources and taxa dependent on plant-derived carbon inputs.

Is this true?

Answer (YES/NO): NO